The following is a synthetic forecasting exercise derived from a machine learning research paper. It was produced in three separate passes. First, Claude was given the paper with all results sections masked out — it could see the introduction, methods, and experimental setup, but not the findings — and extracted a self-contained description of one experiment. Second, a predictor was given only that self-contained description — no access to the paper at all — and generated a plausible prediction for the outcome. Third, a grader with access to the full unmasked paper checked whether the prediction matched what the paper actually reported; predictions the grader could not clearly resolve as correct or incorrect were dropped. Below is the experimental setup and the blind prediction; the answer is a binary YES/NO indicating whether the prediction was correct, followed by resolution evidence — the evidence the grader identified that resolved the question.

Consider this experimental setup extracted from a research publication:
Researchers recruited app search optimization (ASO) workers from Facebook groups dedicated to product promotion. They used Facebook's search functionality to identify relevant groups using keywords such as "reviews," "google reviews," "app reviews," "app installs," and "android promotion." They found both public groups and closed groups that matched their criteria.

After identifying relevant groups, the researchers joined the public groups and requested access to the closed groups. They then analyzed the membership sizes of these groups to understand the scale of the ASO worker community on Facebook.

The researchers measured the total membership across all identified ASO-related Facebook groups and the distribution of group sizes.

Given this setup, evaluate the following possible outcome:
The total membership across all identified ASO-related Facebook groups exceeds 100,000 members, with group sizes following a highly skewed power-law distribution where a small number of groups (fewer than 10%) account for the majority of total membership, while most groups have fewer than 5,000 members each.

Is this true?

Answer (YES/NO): NO